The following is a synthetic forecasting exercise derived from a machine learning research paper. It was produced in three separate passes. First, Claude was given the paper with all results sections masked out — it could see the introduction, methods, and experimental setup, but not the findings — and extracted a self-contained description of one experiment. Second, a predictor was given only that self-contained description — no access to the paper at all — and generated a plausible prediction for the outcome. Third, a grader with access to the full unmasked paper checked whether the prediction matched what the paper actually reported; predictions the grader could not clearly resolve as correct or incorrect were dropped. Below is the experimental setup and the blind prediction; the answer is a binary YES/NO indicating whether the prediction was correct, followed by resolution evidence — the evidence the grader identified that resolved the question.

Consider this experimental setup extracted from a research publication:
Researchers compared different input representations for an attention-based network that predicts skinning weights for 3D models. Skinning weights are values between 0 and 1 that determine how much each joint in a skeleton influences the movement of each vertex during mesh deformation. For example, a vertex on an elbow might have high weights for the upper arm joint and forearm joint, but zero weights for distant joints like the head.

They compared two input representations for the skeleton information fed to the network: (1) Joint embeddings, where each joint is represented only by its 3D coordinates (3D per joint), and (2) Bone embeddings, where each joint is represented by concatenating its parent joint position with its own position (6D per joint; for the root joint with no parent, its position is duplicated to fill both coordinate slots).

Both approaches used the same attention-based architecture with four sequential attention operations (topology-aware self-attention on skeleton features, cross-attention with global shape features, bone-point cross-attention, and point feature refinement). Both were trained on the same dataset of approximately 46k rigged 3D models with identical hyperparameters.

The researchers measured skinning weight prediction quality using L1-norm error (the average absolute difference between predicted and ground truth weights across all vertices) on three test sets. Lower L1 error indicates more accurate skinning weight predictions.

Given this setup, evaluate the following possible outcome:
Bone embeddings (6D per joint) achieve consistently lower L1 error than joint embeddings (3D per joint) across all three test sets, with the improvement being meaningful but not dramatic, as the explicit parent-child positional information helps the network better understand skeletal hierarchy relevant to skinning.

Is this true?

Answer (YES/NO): YES